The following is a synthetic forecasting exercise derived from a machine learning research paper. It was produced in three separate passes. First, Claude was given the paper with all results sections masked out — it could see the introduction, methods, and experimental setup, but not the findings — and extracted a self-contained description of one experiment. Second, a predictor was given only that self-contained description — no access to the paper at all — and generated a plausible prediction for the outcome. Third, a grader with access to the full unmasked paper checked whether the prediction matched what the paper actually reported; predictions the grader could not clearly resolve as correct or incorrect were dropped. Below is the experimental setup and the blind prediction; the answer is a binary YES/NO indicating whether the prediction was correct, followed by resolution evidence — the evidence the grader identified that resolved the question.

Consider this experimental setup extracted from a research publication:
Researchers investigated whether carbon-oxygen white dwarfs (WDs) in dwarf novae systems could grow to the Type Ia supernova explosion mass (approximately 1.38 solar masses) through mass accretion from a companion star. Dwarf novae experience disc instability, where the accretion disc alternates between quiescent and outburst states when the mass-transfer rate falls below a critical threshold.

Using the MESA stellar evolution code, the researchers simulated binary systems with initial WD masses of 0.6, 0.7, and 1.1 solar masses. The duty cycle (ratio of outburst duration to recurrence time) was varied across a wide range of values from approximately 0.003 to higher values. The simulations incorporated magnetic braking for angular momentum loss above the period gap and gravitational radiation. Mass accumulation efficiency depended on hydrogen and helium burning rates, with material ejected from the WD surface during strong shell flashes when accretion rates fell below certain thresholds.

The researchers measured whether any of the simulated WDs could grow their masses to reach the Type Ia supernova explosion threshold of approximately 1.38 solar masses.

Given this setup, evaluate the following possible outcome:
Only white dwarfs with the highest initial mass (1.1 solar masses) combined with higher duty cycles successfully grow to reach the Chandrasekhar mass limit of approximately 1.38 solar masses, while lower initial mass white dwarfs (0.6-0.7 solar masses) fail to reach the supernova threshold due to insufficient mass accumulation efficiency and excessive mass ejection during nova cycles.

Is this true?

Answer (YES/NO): NO